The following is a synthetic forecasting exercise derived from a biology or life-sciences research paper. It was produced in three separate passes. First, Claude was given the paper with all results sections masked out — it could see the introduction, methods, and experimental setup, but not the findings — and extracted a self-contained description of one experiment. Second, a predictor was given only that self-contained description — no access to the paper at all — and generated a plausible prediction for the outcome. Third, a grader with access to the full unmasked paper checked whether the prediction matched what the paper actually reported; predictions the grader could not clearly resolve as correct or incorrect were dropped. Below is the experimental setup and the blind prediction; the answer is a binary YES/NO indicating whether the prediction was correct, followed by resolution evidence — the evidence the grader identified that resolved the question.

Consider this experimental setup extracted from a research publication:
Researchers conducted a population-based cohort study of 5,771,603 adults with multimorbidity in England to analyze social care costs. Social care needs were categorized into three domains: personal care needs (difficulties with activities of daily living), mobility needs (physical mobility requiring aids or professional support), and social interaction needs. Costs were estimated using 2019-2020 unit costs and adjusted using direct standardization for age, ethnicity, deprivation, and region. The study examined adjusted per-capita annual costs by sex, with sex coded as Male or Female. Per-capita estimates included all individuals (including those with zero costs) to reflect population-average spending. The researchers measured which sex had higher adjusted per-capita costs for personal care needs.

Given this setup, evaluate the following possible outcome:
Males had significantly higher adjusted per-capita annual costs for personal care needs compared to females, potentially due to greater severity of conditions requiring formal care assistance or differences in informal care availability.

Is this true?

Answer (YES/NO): NO